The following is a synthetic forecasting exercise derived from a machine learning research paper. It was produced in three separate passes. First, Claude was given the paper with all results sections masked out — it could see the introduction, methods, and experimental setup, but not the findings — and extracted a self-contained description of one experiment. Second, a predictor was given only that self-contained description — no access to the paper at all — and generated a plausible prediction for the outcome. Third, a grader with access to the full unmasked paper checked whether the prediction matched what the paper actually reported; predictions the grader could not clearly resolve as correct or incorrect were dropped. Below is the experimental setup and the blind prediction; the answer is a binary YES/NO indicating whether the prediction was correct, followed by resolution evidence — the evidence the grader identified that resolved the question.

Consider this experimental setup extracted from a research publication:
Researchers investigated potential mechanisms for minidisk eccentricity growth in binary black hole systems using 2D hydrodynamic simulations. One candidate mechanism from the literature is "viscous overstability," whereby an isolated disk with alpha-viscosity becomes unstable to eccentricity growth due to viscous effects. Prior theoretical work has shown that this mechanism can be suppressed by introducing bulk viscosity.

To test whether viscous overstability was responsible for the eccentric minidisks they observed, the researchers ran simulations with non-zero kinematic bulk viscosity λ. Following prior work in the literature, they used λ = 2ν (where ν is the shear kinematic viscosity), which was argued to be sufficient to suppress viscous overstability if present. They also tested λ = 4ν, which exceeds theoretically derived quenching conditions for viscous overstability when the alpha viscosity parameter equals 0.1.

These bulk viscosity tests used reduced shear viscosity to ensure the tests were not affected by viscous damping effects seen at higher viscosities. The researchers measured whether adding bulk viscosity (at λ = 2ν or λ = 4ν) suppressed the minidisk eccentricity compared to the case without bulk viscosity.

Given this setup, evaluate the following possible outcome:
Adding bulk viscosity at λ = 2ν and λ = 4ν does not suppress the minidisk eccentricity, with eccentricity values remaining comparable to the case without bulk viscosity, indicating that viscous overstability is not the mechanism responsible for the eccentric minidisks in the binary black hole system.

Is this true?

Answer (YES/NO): YES